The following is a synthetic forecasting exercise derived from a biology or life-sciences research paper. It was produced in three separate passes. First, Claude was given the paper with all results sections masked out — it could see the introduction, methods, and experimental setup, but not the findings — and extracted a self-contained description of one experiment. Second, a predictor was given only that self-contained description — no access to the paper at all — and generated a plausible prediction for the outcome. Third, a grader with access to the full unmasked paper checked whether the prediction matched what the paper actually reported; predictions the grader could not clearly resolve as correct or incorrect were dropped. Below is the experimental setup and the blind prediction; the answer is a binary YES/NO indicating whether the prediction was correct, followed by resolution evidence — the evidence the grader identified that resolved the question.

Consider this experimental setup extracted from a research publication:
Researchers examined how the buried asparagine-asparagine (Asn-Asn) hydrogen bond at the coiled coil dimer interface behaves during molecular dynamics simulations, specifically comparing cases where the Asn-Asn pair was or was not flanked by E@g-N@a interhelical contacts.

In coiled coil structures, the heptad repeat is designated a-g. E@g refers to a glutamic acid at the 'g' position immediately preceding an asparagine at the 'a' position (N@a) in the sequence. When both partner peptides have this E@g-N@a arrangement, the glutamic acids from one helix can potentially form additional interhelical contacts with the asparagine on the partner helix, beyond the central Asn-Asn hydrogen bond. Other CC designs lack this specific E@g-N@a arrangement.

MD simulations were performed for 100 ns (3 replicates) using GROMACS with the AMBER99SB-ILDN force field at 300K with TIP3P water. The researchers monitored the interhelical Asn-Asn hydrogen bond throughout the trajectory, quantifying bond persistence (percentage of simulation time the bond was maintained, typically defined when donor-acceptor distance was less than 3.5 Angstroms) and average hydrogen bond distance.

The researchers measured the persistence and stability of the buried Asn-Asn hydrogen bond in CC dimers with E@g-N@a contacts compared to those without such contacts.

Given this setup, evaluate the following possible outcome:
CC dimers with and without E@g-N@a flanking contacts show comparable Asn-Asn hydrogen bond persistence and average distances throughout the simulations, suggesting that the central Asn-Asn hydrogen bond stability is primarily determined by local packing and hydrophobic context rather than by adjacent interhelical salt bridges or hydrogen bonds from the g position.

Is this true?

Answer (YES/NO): NO